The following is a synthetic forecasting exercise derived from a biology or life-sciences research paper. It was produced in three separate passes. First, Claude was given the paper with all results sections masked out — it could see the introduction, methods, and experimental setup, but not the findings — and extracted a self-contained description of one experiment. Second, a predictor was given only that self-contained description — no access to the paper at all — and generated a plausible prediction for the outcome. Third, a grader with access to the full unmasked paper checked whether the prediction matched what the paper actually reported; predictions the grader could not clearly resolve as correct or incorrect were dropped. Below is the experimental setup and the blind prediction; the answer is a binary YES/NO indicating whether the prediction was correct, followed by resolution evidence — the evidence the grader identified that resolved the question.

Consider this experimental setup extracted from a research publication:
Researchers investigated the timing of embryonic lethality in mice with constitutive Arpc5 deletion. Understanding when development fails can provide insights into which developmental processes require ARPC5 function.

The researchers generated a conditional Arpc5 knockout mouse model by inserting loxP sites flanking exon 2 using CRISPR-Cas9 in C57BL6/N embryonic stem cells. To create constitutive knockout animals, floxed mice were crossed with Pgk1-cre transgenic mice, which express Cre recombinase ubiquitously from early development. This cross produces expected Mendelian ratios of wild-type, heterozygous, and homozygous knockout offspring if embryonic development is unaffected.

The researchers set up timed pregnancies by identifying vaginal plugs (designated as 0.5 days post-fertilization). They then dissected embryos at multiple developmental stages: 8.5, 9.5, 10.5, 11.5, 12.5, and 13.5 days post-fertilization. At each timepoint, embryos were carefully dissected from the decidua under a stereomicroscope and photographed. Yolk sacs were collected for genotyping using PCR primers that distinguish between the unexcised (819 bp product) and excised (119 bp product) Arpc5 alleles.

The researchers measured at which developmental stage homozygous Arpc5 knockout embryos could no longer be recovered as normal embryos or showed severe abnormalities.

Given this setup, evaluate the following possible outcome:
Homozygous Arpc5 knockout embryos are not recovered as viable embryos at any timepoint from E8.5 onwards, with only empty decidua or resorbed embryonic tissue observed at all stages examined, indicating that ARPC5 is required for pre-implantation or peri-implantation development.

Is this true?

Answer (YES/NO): NO